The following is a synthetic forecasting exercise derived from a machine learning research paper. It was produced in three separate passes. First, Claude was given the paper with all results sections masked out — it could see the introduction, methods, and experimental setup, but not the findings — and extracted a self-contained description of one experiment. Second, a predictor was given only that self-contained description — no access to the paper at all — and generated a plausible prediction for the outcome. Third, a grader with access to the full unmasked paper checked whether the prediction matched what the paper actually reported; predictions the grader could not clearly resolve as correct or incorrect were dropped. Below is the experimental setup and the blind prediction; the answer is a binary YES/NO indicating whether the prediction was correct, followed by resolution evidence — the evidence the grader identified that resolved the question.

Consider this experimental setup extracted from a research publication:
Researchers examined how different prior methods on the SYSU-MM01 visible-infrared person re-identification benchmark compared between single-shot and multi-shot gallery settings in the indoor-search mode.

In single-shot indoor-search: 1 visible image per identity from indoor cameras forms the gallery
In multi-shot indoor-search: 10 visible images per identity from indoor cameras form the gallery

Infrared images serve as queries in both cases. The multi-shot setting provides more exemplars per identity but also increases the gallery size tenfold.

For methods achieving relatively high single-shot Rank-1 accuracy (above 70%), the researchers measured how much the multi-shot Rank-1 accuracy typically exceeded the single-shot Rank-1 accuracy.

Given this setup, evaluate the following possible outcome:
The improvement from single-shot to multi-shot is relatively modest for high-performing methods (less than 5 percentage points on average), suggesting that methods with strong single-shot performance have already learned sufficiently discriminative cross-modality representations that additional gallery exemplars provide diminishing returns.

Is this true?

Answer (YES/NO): NO